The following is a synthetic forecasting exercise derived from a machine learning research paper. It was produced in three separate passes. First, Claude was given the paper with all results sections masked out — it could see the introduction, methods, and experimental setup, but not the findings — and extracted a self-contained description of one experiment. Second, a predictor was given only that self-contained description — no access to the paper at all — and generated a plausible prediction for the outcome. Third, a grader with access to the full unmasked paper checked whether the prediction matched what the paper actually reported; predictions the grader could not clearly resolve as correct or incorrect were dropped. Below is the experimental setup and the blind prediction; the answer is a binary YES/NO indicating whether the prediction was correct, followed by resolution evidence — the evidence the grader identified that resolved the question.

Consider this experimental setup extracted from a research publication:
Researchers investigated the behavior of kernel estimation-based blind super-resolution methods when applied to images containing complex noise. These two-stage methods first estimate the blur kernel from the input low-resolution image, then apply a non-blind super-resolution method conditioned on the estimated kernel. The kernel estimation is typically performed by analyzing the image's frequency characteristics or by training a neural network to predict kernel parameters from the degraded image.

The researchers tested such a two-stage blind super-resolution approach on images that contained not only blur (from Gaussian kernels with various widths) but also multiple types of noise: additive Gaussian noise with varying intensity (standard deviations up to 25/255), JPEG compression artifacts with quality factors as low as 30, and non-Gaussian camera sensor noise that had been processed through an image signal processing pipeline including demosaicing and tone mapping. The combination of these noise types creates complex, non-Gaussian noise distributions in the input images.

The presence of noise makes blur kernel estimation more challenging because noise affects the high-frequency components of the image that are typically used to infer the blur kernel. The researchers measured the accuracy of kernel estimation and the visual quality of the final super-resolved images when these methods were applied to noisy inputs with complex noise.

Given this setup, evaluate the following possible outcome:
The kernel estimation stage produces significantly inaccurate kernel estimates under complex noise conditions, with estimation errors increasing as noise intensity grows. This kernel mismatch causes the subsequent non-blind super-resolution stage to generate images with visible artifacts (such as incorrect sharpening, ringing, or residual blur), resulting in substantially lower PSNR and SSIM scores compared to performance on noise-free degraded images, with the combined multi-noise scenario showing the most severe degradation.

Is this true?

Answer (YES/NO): YES